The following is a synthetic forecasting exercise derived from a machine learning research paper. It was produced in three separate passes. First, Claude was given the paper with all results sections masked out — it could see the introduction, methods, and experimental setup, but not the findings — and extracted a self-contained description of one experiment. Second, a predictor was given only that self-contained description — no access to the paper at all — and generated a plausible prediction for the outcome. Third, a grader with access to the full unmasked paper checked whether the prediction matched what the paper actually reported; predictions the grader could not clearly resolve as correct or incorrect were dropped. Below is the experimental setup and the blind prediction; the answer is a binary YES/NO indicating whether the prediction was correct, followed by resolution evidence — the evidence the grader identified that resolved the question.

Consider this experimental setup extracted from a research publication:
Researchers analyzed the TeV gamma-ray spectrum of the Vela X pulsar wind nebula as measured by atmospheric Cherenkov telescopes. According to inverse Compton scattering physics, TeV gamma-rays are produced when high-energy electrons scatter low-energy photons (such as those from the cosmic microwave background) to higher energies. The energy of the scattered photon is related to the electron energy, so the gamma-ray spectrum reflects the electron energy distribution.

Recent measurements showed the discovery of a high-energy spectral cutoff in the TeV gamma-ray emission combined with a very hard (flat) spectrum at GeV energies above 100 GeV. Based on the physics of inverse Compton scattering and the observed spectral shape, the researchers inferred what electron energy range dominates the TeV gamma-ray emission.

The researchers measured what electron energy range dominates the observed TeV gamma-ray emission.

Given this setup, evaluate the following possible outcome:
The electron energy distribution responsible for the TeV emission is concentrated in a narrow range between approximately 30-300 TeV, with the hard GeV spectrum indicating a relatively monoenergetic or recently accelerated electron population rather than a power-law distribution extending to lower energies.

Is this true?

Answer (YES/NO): NO